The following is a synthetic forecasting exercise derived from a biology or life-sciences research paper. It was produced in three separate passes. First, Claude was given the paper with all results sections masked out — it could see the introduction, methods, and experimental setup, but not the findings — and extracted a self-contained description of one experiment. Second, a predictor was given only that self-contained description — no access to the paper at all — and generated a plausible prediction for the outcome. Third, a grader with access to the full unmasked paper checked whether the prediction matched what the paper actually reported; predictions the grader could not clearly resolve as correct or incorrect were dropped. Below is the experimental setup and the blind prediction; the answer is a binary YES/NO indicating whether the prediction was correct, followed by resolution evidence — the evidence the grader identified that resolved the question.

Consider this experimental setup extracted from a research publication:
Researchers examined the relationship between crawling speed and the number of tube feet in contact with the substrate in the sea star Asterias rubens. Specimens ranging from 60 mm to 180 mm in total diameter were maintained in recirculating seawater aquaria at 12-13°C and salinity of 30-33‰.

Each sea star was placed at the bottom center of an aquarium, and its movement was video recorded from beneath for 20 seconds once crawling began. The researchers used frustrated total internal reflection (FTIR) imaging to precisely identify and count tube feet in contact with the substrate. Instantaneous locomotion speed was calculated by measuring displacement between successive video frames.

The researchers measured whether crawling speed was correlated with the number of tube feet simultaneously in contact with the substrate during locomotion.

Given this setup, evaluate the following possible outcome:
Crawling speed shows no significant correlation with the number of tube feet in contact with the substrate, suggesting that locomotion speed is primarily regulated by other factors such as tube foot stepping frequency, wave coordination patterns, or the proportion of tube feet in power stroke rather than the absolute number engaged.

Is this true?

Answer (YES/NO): YES